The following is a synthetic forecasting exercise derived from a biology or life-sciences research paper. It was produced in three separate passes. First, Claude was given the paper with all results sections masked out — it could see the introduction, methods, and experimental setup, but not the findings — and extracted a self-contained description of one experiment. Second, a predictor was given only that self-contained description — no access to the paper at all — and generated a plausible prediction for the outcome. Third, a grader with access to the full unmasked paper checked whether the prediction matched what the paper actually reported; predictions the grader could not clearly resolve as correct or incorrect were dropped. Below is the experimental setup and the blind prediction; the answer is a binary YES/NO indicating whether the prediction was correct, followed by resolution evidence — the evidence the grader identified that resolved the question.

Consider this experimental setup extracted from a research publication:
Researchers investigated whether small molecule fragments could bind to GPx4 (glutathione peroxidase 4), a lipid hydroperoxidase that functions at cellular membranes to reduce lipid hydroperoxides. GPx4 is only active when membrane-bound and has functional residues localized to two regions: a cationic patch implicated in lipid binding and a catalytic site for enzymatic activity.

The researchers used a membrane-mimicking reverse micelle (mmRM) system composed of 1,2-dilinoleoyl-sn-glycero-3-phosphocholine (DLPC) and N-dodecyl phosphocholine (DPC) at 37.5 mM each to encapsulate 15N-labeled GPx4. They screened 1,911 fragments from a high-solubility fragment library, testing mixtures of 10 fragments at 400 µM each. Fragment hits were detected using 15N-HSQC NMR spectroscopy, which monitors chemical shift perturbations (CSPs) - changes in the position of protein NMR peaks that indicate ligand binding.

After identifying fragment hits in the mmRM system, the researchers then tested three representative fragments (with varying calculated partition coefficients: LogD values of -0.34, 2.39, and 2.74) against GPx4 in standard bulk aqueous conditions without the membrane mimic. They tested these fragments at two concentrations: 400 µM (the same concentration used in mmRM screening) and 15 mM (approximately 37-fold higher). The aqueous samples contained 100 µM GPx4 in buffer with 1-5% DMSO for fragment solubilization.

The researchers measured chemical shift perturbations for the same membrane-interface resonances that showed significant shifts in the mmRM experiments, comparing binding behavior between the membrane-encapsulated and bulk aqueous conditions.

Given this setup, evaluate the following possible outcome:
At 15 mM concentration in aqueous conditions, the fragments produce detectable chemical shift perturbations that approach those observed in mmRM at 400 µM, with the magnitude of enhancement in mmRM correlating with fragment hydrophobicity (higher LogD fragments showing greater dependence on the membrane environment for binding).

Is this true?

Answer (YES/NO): NO